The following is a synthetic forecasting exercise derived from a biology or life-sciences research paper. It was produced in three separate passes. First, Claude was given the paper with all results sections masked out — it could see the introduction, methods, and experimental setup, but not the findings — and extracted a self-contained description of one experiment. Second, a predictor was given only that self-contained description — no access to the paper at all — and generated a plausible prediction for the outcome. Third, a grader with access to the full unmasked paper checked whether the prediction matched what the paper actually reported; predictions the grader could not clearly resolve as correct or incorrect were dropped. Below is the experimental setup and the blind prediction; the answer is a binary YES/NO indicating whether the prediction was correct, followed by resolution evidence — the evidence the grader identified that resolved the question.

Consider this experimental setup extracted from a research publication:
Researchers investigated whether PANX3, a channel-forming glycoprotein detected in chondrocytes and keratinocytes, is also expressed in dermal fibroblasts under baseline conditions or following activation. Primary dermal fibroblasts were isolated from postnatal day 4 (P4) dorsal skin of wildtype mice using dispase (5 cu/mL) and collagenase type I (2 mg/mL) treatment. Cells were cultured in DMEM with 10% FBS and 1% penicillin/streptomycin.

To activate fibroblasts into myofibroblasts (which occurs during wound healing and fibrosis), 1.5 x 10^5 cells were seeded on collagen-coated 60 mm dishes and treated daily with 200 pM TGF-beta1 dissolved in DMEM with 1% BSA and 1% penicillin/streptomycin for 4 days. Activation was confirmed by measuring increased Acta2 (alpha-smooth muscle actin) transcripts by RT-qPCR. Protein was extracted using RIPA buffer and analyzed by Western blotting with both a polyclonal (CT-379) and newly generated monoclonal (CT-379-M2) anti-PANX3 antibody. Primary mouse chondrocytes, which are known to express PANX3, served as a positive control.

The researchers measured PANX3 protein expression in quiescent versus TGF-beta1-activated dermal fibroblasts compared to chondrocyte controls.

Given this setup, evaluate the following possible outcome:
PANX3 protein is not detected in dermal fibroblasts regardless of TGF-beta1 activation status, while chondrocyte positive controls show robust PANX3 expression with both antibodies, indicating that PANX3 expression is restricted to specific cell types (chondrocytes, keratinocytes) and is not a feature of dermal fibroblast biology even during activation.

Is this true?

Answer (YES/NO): NO